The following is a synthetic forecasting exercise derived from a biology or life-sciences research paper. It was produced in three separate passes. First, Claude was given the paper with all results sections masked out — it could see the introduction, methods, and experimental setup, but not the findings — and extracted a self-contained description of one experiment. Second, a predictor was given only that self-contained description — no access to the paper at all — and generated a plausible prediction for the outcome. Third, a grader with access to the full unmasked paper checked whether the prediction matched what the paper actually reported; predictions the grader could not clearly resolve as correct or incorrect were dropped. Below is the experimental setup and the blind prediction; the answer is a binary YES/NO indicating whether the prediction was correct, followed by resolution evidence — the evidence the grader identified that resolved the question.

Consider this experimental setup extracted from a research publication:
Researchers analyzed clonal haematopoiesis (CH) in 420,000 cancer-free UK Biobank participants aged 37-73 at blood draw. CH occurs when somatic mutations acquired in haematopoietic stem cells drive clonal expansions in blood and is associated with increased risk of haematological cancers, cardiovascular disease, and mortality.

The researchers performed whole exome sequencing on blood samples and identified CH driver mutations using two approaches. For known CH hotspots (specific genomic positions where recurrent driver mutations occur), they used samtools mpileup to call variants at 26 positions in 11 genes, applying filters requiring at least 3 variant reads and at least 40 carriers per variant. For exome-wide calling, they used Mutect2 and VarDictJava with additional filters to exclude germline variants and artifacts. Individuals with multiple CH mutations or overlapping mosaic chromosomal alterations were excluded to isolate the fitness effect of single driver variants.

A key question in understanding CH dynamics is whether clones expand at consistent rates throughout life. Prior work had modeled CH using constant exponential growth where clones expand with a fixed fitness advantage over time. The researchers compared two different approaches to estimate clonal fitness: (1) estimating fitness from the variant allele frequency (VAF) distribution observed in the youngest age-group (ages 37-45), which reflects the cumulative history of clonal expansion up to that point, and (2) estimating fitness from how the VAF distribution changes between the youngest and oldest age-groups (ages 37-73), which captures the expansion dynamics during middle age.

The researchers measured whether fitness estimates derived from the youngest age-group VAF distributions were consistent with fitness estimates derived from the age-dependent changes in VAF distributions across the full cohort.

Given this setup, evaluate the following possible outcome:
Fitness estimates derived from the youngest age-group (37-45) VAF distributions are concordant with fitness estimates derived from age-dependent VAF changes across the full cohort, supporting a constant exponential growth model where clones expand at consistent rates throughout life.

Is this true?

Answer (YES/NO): NO